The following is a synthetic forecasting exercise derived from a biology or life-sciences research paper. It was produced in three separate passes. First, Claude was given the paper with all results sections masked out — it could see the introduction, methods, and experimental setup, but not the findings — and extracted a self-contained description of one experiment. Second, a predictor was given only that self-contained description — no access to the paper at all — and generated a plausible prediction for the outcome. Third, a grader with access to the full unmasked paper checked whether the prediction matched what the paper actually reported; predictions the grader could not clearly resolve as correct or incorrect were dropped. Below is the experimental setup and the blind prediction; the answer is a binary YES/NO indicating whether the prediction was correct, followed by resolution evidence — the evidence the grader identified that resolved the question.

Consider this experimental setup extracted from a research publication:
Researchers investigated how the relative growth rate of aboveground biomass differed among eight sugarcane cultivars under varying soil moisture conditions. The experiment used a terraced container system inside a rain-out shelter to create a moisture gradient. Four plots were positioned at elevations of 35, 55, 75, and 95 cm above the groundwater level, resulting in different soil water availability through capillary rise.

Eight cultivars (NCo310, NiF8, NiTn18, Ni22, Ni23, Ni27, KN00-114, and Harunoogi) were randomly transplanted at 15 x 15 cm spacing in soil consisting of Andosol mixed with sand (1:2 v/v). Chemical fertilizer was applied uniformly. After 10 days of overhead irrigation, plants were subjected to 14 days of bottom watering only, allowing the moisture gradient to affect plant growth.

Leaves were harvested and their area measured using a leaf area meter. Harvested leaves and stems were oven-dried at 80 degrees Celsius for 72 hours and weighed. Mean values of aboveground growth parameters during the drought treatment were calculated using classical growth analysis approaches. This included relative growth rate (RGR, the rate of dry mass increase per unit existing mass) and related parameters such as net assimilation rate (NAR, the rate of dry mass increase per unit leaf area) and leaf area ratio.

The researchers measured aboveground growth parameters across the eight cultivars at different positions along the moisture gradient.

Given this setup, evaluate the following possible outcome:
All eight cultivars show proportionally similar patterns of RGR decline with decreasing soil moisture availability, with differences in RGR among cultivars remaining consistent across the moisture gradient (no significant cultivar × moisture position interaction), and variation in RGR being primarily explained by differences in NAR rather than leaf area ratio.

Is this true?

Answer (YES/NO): NO